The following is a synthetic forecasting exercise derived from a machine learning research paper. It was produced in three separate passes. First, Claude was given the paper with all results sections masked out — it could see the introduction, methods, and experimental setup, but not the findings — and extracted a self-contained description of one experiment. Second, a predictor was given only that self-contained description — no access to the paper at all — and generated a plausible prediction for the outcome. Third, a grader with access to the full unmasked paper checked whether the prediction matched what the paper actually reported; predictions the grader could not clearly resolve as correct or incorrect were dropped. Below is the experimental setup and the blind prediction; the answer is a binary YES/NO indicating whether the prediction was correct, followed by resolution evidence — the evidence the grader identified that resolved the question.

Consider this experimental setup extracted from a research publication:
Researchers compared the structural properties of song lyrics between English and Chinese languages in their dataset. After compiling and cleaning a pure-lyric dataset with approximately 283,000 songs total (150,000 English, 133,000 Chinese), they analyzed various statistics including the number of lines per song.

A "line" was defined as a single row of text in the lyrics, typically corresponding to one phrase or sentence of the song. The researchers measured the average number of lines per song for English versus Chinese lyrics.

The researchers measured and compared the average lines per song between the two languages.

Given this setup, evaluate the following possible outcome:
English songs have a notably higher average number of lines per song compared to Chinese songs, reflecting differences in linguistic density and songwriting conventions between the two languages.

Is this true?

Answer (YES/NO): YES